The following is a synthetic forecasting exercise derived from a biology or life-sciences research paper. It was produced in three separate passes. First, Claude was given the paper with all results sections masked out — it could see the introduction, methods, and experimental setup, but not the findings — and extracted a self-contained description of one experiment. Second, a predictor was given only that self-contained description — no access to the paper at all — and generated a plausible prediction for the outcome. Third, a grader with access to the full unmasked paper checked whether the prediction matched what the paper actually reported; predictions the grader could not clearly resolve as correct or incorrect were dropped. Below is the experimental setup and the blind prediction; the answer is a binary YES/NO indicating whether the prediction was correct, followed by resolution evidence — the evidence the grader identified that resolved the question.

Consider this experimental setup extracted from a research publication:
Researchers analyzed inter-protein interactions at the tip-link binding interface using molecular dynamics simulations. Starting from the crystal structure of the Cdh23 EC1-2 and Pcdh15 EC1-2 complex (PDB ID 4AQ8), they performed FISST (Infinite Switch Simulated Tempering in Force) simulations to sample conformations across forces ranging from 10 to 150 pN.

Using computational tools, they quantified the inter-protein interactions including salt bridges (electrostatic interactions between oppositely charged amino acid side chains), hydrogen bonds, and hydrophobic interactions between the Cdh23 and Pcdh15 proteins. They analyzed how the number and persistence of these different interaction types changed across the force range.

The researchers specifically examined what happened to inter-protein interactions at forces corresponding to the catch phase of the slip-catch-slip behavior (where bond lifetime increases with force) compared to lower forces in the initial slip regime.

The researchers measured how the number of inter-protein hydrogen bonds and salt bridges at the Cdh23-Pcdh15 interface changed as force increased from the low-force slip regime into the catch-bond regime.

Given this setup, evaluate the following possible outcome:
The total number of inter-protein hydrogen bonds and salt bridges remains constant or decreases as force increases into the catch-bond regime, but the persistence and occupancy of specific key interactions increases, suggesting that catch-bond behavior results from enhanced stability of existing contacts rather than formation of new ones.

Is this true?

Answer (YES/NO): NO